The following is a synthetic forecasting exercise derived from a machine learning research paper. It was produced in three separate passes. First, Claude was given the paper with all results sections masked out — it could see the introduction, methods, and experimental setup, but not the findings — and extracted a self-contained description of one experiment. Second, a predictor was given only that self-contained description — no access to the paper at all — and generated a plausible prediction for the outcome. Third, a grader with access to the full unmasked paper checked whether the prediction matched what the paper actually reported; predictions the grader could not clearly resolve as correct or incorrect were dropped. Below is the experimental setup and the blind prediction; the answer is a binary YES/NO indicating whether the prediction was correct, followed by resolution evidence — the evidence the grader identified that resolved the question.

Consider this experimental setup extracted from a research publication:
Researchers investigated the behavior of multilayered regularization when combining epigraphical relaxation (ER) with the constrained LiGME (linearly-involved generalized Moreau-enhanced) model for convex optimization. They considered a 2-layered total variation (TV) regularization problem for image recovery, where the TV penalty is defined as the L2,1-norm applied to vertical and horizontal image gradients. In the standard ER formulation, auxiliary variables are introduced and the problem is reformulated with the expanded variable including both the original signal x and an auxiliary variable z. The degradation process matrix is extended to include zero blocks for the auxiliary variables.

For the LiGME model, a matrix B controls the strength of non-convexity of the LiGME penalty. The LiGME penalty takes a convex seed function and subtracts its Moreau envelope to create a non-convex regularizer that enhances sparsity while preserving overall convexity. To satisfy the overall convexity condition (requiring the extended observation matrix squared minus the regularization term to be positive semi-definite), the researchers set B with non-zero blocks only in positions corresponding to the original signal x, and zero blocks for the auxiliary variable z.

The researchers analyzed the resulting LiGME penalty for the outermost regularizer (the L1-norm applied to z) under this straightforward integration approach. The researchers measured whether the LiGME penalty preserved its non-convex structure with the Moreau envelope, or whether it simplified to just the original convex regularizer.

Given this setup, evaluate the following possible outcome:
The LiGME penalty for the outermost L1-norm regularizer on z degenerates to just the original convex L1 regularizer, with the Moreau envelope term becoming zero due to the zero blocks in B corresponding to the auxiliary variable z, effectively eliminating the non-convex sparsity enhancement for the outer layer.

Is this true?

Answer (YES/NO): YES